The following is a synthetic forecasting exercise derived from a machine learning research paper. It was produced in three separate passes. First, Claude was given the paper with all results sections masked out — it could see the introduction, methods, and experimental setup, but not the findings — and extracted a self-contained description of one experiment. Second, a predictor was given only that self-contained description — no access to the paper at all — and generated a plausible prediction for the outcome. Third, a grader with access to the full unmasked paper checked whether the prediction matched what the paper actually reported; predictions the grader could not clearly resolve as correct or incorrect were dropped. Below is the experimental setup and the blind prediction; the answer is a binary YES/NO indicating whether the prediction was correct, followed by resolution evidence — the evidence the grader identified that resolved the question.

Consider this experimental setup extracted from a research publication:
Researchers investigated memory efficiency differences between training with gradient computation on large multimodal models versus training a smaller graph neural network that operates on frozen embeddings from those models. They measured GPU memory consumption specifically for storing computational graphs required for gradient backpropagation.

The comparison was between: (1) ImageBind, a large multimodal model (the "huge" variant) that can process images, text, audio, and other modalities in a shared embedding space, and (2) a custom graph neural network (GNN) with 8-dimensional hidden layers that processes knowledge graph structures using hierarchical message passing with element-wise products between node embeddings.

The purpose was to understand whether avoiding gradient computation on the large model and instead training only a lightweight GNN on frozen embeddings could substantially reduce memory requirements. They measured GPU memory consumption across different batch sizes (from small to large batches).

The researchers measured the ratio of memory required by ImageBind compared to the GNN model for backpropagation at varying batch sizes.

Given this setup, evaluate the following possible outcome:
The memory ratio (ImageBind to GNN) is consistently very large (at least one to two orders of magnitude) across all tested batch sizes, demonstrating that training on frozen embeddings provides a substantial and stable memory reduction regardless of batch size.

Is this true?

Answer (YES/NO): NO